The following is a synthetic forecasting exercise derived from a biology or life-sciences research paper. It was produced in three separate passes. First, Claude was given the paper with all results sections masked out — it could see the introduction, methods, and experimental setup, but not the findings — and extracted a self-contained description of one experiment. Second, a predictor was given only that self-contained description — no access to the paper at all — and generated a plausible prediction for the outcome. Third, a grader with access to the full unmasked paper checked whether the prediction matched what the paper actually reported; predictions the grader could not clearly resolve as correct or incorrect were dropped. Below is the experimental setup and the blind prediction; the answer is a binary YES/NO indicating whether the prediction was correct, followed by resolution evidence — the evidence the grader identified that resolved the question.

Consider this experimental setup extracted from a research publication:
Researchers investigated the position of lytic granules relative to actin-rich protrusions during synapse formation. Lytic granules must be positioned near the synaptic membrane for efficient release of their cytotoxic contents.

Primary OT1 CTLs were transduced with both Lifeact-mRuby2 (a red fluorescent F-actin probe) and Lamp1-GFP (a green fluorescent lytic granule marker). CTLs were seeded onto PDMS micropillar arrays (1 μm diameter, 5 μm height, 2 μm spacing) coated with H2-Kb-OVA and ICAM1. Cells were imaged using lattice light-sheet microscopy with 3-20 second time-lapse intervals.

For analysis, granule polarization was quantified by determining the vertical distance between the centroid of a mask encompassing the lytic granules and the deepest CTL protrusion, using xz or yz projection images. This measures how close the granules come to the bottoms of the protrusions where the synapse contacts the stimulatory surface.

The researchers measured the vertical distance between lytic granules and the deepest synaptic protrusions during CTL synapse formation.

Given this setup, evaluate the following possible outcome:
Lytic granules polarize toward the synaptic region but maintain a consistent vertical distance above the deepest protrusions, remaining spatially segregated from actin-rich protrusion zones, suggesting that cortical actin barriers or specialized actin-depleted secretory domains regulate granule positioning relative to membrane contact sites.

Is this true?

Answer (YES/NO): YES